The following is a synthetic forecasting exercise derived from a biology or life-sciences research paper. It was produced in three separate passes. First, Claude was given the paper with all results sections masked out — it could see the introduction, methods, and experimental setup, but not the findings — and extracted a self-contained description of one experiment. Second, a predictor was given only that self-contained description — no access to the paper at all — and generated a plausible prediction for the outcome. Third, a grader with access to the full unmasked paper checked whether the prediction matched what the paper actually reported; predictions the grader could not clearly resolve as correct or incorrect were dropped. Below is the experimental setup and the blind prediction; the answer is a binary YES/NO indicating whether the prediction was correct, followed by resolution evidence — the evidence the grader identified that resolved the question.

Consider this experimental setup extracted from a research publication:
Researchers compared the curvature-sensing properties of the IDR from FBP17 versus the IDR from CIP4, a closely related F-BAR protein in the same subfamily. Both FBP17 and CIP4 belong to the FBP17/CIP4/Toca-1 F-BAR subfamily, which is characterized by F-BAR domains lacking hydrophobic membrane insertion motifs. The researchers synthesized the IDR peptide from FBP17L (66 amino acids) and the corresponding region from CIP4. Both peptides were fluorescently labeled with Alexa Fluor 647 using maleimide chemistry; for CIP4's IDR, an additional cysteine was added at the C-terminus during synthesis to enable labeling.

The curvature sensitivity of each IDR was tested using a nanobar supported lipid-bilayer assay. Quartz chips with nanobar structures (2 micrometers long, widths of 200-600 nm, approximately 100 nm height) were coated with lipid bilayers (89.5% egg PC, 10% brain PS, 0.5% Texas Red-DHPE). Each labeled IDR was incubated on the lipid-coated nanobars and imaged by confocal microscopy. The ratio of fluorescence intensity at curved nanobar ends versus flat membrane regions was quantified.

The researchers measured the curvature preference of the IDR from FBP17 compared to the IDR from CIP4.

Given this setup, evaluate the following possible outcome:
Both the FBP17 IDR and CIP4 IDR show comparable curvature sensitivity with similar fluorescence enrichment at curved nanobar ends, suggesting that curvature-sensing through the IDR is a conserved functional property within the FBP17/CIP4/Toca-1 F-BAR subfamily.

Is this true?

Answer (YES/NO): NO